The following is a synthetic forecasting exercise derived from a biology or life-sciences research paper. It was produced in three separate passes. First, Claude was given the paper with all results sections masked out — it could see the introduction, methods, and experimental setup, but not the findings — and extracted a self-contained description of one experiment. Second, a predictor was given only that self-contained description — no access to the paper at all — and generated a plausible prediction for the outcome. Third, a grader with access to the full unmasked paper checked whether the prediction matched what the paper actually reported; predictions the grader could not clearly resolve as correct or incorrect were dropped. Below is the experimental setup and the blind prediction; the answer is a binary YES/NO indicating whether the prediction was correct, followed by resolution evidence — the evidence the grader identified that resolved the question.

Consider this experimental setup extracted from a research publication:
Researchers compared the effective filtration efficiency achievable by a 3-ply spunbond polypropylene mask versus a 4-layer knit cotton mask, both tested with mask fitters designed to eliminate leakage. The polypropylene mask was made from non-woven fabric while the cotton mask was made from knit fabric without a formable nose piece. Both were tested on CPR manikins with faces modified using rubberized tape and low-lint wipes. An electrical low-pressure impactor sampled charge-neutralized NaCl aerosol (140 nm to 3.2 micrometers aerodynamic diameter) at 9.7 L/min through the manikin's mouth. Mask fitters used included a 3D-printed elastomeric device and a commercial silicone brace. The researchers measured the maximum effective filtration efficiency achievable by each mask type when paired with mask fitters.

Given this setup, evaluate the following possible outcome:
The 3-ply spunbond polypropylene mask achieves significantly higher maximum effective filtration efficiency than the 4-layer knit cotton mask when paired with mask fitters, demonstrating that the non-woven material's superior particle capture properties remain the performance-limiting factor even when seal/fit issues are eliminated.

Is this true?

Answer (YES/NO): YES